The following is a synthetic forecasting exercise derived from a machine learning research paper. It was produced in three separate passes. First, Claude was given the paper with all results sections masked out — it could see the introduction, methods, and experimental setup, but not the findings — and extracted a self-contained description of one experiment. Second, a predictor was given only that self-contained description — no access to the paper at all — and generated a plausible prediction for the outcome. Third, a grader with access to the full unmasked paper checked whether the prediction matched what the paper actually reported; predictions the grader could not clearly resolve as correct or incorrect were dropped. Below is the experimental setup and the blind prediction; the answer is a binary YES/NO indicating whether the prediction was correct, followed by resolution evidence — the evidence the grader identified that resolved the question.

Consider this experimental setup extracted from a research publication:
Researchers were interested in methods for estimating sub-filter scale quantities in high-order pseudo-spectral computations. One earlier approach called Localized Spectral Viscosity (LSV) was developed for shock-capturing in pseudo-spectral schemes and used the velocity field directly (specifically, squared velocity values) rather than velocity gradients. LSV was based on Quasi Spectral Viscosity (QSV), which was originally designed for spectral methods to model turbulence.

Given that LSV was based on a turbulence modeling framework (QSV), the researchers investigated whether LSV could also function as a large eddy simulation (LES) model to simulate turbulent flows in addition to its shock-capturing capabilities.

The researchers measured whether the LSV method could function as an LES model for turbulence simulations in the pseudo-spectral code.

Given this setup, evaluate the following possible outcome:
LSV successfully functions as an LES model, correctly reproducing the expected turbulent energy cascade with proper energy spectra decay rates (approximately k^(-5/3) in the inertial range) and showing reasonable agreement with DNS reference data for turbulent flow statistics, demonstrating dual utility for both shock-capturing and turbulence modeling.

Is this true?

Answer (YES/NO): NO